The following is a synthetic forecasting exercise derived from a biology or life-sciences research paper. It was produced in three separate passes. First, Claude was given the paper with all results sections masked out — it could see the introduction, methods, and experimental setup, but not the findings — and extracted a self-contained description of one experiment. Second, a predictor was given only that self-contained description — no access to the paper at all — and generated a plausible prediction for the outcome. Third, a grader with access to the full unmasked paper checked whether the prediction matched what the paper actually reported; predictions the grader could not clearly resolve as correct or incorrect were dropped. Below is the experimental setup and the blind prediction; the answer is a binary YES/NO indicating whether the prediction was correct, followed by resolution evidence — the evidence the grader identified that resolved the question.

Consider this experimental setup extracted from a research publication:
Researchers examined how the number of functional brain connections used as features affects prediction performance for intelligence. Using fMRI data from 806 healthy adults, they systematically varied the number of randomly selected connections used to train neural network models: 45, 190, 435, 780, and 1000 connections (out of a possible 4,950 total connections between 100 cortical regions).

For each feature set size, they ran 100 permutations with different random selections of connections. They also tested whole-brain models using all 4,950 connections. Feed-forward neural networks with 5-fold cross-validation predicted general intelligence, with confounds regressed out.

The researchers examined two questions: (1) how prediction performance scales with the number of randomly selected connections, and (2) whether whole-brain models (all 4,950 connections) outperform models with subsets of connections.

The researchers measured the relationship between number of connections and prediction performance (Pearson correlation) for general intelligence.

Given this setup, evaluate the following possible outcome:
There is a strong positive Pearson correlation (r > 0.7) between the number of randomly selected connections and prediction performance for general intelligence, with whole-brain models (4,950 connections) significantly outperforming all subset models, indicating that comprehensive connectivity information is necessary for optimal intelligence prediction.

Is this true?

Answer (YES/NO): NO